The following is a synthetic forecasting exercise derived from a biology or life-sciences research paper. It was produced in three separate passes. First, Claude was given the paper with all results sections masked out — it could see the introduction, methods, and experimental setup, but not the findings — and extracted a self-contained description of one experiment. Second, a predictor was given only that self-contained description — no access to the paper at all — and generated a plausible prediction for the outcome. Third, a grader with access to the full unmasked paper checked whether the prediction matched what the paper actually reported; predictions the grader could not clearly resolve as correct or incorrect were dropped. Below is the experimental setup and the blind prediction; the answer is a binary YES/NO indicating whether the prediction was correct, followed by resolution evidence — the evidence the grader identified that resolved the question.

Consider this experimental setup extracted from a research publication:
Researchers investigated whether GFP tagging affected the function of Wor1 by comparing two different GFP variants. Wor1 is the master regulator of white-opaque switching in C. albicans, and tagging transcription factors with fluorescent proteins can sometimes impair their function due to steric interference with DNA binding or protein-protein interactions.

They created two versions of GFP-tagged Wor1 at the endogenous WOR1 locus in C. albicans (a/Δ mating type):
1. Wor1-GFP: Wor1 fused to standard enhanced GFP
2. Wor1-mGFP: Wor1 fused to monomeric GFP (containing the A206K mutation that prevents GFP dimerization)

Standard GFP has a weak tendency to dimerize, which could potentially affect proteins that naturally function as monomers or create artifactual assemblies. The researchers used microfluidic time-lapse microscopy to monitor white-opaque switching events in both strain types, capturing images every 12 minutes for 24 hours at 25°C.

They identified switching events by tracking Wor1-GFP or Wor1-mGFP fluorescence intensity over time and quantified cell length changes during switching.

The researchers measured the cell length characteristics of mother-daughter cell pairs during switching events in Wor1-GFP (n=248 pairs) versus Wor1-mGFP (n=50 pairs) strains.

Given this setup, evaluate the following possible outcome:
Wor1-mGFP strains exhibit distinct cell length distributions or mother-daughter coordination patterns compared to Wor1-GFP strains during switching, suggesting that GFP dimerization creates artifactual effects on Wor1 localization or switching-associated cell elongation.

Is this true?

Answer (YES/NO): NO